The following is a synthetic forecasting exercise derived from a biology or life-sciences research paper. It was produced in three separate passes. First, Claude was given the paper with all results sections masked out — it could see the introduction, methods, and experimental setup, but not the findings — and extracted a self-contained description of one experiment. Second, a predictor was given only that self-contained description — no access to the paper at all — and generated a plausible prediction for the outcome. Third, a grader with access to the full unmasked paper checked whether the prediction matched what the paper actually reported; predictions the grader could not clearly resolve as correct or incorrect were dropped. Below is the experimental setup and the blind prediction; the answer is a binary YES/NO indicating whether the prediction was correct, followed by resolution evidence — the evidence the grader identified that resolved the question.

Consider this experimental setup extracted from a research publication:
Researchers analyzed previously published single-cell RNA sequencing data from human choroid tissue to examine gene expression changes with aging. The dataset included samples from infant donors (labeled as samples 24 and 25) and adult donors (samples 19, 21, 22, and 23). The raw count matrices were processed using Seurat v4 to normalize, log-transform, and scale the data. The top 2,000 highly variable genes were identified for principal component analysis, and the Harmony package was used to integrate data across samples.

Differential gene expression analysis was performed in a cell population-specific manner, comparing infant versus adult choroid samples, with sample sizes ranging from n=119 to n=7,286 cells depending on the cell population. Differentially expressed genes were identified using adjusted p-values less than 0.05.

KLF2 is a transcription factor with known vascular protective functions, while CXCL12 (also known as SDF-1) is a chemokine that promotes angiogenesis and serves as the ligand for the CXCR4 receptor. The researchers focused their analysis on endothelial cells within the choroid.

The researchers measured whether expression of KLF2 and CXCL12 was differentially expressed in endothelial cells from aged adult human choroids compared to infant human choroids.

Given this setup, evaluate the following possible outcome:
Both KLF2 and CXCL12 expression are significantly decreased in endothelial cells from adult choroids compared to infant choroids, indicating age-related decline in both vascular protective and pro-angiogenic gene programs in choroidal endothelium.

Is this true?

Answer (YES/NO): NO